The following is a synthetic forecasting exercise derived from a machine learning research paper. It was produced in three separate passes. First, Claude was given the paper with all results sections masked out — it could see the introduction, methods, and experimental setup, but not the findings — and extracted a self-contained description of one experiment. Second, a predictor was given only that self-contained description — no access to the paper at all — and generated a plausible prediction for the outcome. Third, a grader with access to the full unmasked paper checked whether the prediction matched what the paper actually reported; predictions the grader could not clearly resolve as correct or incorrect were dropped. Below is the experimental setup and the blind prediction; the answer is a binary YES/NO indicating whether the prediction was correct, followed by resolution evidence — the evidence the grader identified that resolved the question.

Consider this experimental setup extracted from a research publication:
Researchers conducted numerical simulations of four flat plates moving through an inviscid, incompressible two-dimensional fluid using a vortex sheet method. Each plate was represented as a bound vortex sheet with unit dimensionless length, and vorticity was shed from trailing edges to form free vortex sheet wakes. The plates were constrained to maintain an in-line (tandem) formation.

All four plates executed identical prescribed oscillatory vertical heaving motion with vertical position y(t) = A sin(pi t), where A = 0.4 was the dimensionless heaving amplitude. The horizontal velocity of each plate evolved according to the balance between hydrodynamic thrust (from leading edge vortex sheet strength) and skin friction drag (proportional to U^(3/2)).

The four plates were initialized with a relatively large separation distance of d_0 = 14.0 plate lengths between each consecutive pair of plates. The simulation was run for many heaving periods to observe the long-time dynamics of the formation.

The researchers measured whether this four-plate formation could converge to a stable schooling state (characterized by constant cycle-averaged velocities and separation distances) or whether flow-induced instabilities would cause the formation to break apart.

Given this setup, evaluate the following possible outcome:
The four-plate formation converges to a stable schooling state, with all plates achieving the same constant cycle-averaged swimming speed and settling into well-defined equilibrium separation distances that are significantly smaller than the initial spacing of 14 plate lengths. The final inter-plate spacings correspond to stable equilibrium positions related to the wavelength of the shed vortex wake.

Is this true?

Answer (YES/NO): YES